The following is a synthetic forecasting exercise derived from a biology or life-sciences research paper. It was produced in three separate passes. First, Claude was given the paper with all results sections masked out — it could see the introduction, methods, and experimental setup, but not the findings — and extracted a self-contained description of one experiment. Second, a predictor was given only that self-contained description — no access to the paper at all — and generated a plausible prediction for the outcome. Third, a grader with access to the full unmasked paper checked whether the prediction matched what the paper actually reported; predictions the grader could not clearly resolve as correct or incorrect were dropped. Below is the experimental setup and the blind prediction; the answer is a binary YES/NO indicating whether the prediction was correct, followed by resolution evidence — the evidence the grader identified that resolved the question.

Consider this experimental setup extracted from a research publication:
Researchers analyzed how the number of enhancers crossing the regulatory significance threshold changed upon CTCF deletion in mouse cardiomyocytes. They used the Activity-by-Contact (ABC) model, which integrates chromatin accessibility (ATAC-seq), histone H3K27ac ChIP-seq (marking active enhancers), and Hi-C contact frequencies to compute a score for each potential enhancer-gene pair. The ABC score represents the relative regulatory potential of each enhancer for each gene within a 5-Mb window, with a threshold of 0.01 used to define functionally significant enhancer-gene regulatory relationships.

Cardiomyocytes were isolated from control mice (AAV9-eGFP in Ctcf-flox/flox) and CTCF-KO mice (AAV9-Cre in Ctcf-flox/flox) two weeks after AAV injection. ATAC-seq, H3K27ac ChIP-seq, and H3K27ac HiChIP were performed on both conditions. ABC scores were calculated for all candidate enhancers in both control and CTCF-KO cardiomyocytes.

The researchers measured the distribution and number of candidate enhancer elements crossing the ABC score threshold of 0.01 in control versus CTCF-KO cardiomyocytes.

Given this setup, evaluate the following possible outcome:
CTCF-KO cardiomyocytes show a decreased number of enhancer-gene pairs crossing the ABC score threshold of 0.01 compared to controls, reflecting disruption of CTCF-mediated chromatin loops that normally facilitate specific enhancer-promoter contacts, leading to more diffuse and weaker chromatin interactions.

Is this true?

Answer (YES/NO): NO